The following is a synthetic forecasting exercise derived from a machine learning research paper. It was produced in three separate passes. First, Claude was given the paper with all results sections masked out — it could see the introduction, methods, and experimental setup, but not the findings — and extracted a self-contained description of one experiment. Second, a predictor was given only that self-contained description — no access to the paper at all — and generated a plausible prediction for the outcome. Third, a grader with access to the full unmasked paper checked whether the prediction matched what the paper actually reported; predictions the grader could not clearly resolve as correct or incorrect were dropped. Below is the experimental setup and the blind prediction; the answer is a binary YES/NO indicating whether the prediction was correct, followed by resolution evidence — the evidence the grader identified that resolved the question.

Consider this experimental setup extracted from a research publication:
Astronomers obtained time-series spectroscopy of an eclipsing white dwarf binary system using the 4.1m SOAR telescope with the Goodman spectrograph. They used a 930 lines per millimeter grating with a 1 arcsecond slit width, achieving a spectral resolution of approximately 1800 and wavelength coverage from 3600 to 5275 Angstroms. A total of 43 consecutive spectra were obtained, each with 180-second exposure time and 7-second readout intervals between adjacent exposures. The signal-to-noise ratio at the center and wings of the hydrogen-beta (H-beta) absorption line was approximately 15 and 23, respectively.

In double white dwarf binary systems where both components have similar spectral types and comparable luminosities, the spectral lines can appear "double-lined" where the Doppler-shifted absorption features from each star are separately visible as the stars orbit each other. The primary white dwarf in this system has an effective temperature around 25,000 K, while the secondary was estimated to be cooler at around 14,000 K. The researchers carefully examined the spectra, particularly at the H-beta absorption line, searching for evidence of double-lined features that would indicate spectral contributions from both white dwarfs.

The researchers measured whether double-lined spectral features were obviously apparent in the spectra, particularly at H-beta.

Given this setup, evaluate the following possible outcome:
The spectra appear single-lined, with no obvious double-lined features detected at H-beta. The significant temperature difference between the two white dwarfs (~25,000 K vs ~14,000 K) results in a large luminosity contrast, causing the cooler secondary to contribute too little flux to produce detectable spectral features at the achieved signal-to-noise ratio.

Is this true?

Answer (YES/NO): YES